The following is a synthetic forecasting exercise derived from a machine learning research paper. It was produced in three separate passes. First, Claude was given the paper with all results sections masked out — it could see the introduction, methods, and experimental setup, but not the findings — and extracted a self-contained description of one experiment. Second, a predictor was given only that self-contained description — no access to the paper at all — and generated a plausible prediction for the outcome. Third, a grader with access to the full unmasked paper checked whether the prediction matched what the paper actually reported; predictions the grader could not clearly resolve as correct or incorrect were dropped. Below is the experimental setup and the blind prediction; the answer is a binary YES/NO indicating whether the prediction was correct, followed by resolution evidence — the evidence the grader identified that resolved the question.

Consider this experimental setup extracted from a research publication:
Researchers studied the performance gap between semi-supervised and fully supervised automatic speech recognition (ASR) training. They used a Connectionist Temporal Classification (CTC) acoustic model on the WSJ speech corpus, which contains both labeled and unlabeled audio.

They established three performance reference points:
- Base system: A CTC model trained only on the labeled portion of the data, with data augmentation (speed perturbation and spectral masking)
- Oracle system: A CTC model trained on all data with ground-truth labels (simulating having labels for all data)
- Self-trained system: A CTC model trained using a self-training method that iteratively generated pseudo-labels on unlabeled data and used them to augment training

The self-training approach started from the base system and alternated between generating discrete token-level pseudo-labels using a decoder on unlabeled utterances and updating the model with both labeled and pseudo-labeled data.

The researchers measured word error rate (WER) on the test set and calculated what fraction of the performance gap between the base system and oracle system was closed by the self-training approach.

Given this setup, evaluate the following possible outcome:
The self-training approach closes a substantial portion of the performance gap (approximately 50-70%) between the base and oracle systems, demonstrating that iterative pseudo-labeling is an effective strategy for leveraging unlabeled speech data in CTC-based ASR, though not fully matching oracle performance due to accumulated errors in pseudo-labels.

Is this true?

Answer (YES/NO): NO